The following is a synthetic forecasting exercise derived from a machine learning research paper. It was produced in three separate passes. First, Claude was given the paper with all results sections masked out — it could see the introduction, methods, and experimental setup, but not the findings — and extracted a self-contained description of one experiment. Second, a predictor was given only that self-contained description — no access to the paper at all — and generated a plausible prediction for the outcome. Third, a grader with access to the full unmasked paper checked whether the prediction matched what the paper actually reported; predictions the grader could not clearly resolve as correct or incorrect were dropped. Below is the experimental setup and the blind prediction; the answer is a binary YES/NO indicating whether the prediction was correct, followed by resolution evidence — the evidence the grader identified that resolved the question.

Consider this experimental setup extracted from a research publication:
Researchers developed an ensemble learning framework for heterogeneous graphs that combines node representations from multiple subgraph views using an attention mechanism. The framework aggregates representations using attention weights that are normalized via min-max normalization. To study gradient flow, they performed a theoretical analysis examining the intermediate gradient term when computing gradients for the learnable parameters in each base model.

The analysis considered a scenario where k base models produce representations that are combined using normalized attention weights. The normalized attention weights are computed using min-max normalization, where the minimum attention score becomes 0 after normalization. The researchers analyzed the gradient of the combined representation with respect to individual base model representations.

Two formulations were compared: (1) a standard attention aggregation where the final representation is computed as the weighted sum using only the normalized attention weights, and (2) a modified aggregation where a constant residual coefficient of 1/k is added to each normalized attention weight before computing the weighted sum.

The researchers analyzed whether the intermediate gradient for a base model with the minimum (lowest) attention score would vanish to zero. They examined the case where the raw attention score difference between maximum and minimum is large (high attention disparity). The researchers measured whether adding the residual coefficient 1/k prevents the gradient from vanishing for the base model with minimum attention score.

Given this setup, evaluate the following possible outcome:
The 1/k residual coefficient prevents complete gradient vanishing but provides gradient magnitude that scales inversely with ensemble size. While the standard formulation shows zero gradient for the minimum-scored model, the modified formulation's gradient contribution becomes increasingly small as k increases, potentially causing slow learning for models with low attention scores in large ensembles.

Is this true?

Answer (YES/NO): NO